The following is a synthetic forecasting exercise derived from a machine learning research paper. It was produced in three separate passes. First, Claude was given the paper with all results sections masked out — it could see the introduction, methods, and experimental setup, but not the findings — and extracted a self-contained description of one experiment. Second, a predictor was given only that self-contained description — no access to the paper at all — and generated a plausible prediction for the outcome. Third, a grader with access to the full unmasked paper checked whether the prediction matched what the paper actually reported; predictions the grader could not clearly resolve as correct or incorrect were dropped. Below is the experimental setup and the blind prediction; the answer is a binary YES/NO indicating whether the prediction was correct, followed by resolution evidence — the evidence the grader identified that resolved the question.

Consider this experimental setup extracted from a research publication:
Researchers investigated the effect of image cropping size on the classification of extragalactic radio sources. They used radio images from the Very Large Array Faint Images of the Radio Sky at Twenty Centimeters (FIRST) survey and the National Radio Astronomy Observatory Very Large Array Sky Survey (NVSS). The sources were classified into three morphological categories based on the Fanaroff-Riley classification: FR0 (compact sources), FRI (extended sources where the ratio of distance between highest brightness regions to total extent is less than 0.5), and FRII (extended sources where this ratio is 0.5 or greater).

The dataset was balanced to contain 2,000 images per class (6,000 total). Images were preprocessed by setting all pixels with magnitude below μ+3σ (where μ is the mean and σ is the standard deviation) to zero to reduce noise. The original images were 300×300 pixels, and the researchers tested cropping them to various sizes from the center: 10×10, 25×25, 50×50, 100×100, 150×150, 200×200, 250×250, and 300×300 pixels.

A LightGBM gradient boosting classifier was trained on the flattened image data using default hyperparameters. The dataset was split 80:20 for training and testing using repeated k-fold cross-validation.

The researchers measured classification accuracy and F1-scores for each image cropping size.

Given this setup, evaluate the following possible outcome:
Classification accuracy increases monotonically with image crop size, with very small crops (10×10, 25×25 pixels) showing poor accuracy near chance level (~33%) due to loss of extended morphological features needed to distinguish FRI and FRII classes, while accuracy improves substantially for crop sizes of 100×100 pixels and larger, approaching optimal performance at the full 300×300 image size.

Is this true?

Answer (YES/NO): NO